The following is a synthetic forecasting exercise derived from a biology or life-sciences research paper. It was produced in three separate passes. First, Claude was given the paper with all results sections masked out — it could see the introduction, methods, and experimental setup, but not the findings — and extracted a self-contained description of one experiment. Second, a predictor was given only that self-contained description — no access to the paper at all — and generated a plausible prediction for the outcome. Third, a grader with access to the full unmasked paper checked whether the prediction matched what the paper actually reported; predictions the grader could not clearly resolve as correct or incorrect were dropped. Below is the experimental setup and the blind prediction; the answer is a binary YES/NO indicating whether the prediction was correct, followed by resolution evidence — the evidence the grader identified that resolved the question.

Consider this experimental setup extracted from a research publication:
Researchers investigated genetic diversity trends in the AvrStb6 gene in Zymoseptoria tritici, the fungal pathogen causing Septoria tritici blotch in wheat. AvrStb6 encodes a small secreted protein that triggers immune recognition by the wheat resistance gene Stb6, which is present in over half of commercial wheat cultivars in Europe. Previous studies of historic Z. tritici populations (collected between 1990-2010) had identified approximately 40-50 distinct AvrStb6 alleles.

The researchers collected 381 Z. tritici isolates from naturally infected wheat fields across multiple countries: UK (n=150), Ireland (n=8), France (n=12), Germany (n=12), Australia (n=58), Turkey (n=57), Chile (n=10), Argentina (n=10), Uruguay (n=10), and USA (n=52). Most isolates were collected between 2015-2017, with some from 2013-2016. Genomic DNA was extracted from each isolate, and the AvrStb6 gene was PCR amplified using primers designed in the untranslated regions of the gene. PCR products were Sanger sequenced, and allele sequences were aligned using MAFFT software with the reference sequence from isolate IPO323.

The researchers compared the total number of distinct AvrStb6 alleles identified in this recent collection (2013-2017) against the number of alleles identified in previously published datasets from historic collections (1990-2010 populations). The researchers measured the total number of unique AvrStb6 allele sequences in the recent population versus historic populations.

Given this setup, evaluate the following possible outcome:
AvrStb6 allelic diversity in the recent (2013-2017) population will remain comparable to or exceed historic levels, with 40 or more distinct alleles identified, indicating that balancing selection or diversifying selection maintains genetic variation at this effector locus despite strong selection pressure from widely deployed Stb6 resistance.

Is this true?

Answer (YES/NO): NO